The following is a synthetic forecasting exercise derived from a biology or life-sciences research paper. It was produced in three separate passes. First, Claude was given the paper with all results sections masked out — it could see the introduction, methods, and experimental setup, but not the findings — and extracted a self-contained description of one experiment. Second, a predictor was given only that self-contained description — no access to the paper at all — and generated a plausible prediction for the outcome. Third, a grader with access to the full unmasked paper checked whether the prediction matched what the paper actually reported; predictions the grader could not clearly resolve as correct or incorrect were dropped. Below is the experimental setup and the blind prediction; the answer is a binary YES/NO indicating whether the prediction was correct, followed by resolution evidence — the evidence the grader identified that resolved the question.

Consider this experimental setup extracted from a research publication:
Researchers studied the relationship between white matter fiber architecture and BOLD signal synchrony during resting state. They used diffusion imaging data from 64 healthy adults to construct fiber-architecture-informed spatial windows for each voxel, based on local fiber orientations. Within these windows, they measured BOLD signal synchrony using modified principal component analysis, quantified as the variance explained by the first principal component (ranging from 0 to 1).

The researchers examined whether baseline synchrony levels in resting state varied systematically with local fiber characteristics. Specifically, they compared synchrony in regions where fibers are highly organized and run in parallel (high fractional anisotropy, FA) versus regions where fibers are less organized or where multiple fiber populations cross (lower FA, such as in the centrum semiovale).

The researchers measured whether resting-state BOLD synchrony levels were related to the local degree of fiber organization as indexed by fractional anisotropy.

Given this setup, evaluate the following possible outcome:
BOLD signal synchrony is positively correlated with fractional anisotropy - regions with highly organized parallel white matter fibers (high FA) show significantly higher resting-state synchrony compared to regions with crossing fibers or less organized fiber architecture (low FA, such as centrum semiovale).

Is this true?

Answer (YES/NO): YES